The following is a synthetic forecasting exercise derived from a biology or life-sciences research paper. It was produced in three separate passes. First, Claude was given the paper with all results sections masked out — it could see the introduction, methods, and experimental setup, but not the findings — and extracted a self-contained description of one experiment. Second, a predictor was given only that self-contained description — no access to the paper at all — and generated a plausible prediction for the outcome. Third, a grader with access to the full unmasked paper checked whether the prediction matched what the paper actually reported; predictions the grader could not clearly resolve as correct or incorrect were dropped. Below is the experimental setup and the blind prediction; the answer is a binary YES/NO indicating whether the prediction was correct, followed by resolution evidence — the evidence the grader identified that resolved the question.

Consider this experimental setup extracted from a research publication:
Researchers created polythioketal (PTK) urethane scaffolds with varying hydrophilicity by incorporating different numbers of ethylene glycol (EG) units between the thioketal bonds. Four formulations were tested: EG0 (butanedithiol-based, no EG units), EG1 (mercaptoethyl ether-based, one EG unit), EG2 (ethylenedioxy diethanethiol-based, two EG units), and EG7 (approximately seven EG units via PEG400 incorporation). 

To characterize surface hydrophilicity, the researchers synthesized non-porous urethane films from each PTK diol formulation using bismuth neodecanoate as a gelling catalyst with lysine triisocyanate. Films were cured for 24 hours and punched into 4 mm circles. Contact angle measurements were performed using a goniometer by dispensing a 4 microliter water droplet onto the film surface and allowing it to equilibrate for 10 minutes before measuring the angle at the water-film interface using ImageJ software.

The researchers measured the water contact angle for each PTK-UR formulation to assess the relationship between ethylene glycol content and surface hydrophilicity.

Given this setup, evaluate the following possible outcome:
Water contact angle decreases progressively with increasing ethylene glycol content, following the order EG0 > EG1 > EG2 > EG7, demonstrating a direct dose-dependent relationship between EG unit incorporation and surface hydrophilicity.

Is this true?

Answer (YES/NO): YES